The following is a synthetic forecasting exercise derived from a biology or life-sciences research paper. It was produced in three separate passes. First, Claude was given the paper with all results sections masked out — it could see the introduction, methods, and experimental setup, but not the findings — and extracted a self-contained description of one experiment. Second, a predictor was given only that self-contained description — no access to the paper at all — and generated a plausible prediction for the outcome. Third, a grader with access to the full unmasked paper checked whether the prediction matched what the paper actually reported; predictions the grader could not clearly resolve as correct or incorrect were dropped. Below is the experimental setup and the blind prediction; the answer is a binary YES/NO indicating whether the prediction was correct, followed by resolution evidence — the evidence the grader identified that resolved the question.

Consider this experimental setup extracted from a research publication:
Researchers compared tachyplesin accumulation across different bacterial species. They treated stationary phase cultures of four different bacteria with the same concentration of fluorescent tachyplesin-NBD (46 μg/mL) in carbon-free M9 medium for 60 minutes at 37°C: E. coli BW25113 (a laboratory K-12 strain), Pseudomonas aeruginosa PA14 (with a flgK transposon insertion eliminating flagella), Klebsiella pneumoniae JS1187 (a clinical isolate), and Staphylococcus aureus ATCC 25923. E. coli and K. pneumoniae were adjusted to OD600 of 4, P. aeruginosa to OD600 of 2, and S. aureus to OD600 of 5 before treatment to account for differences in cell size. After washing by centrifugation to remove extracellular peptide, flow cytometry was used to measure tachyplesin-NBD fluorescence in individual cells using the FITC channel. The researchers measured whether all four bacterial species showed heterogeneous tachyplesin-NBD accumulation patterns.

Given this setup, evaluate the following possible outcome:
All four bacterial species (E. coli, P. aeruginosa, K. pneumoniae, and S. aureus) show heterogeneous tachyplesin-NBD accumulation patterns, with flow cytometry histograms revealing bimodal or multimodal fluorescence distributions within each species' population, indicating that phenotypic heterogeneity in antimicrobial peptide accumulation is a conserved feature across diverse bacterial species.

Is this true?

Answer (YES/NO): NO